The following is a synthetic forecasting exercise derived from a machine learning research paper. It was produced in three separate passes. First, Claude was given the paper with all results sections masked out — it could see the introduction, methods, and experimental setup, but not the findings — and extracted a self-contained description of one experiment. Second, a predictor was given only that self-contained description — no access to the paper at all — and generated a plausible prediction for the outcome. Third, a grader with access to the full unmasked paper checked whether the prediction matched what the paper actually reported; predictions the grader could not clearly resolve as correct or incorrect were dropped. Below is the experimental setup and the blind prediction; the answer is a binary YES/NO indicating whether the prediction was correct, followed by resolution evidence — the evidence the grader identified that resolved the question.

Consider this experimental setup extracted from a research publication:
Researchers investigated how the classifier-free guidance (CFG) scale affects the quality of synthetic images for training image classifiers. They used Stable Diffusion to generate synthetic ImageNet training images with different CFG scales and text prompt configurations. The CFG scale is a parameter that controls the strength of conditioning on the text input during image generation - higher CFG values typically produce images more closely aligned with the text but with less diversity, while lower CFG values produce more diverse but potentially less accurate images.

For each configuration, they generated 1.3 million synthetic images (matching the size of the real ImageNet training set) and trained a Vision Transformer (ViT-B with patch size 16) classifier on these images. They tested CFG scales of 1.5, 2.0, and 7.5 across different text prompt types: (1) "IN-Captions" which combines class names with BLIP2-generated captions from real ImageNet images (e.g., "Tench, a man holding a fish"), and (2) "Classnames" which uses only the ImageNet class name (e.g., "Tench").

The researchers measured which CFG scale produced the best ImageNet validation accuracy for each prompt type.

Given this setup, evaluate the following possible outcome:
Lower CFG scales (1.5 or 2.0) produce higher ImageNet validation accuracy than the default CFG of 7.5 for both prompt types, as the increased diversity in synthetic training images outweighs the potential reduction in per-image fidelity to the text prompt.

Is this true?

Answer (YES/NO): YES